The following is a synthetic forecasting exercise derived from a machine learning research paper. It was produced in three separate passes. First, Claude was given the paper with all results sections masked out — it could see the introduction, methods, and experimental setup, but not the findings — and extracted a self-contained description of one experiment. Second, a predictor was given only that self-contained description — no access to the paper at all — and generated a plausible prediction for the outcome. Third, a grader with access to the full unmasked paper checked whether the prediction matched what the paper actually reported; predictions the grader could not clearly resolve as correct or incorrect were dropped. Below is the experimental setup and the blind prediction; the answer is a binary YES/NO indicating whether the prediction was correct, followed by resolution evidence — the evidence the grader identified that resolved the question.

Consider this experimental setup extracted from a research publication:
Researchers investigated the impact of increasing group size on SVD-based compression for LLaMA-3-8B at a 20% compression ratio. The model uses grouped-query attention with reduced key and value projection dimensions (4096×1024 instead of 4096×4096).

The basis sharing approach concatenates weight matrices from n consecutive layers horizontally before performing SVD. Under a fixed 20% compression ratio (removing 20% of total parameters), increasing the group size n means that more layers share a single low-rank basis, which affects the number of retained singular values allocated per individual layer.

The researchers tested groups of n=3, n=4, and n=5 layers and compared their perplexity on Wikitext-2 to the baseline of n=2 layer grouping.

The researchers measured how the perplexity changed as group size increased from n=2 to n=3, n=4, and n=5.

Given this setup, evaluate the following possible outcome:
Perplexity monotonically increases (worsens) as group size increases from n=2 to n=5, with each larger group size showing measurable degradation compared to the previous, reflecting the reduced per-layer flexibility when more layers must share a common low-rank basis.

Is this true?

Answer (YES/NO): NO